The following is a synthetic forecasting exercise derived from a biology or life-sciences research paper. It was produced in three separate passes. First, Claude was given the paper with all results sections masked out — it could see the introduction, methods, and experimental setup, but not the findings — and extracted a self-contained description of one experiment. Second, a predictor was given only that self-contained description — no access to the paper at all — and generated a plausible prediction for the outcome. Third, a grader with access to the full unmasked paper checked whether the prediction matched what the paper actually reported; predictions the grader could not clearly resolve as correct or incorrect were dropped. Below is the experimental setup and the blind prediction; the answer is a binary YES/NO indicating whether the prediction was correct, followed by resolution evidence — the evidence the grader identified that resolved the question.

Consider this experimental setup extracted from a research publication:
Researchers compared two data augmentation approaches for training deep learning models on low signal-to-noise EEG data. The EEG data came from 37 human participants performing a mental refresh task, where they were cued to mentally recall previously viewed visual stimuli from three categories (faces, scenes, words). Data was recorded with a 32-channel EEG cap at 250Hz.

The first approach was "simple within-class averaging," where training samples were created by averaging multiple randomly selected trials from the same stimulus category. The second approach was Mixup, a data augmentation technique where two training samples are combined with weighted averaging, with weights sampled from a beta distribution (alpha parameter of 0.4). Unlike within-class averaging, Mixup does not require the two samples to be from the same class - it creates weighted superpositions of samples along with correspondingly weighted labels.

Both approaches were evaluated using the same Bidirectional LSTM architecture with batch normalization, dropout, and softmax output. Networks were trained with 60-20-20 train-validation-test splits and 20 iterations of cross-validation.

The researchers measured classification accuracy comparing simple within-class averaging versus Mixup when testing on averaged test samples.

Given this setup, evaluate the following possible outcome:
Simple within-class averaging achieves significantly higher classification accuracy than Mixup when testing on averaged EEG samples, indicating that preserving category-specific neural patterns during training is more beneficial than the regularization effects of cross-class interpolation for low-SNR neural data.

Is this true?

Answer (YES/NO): YES